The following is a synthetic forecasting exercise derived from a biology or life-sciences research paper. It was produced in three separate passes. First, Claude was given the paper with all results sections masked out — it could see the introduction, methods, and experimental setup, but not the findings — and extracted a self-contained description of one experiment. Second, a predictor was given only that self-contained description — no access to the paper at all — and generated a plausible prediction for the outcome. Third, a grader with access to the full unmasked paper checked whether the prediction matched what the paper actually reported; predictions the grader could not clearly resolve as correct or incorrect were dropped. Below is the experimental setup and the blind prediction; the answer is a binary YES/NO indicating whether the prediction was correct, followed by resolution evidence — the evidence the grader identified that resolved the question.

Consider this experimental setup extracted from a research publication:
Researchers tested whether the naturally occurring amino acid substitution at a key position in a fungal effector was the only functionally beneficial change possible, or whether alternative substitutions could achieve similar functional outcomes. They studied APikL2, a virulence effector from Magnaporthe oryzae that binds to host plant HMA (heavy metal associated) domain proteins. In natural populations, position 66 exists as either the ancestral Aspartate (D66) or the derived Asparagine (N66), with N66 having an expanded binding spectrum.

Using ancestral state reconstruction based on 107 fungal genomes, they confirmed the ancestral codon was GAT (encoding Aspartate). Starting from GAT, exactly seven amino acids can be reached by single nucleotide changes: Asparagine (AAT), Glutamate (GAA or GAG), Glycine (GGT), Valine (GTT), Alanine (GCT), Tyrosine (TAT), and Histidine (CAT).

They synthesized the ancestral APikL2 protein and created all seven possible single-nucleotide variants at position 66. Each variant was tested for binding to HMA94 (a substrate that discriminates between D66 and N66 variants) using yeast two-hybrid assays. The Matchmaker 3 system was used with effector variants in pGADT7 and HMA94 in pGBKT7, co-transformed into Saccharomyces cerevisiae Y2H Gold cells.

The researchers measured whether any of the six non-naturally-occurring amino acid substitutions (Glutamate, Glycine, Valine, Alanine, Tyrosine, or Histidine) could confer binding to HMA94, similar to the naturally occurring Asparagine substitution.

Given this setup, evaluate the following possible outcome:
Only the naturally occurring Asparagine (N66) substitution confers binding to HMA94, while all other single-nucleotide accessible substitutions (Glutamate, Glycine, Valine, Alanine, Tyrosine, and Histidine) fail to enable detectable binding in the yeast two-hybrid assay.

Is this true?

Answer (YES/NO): YES